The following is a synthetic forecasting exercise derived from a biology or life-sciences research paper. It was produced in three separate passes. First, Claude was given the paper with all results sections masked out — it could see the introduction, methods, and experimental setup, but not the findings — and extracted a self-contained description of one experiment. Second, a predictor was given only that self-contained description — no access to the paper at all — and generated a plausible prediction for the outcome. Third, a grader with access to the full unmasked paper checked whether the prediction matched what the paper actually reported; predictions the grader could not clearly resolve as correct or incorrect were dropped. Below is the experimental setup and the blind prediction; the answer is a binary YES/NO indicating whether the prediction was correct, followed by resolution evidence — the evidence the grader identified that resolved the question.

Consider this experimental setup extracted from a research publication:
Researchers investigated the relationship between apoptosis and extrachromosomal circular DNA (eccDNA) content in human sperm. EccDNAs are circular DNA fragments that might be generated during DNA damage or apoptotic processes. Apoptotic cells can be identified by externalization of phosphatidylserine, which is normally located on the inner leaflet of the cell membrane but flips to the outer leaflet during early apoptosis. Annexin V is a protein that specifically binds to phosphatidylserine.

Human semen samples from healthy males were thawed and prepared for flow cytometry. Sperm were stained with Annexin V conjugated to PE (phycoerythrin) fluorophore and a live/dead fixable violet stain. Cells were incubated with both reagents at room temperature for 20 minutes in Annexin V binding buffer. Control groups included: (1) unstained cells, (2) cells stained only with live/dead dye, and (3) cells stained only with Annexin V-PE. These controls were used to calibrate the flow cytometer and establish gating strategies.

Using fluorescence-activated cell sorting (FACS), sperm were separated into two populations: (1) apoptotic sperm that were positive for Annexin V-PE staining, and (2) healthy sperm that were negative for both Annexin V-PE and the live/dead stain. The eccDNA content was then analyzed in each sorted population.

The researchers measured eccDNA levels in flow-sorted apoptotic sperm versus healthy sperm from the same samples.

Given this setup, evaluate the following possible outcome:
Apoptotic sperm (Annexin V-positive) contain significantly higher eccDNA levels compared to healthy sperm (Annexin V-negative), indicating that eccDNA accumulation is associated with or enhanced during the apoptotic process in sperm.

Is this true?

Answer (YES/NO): YES